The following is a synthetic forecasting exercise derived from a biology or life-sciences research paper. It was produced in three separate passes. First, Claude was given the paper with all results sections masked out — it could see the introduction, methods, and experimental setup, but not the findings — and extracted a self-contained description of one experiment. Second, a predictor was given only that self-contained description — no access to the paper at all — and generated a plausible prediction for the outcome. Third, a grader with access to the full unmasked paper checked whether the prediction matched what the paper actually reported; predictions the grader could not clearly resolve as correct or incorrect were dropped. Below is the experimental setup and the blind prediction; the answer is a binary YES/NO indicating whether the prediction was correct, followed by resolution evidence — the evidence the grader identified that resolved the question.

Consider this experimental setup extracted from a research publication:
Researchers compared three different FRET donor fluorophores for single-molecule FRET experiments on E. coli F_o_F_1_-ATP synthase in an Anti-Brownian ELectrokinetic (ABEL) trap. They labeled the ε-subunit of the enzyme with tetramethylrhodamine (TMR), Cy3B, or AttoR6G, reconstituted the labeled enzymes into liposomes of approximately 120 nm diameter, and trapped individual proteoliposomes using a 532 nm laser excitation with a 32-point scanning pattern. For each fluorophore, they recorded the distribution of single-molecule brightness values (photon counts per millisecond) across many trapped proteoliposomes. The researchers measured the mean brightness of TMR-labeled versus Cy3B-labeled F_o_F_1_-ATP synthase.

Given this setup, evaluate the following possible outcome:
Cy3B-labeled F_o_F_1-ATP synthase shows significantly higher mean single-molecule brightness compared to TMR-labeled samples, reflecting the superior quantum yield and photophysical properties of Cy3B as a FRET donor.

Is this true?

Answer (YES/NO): YES